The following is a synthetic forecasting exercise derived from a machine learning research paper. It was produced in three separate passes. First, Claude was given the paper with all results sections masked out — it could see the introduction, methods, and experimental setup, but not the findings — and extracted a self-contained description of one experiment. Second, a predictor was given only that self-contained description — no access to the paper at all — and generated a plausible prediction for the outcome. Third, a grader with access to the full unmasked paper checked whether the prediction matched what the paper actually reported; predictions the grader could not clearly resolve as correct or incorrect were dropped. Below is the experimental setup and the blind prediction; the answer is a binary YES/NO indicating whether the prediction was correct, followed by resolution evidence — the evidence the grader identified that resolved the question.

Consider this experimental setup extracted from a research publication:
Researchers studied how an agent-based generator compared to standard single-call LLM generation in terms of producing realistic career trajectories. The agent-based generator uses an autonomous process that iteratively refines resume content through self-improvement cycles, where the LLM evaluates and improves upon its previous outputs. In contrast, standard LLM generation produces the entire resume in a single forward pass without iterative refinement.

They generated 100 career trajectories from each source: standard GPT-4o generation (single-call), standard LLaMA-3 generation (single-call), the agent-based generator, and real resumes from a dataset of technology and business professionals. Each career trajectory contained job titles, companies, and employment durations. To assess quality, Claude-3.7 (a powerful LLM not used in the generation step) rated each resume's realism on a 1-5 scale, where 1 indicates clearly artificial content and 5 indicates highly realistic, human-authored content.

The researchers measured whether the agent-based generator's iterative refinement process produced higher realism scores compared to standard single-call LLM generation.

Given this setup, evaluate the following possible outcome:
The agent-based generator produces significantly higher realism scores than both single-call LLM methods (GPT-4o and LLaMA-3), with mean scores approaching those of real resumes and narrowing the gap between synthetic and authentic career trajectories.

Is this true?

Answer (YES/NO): NO